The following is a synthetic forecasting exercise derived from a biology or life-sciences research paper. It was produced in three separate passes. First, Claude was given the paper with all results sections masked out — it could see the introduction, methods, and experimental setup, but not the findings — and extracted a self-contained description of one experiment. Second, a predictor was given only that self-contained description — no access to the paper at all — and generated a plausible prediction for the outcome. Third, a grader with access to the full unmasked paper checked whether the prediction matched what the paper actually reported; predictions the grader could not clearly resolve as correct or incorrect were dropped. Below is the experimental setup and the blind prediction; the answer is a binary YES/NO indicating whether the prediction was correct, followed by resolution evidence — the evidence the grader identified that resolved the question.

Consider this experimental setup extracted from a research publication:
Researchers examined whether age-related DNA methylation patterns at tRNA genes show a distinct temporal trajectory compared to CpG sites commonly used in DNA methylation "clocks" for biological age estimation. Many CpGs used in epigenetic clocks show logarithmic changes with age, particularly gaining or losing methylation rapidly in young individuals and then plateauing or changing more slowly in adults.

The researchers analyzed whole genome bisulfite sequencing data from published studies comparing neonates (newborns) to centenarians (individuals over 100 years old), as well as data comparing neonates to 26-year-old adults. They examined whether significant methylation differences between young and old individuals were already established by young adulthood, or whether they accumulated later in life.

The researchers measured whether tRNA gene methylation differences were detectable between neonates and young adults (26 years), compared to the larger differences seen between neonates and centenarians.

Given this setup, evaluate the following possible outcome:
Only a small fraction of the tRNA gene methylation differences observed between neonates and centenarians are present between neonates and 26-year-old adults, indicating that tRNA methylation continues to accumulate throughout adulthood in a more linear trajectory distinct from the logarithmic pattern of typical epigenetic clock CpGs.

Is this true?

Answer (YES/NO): YES